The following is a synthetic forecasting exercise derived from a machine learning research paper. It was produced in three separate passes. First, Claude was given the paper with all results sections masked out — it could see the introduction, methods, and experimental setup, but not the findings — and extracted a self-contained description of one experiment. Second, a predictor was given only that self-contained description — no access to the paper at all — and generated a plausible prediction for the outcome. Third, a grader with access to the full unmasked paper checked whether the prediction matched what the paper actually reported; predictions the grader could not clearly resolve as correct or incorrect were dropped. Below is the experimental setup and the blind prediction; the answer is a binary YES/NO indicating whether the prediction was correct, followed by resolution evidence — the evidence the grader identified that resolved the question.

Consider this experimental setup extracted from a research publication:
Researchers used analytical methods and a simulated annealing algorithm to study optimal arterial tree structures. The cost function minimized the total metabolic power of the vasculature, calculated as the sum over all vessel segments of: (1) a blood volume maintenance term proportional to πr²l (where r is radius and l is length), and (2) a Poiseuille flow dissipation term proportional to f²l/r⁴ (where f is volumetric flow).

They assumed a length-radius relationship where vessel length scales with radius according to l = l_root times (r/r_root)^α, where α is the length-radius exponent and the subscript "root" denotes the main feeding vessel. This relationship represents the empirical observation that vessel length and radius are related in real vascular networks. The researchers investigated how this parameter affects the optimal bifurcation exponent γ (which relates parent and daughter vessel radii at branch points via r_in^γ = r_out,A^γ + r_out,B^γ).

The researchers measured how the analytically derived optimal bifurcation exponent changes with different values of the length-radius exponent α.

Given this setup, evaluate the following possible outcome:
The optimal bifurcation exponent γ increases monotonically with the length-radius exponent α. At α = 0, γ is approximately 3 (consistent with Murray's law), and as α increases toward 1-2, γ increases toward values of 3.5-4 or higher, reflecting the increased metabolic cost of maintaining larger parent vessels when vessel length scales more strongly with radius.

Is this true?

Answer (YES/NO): NO